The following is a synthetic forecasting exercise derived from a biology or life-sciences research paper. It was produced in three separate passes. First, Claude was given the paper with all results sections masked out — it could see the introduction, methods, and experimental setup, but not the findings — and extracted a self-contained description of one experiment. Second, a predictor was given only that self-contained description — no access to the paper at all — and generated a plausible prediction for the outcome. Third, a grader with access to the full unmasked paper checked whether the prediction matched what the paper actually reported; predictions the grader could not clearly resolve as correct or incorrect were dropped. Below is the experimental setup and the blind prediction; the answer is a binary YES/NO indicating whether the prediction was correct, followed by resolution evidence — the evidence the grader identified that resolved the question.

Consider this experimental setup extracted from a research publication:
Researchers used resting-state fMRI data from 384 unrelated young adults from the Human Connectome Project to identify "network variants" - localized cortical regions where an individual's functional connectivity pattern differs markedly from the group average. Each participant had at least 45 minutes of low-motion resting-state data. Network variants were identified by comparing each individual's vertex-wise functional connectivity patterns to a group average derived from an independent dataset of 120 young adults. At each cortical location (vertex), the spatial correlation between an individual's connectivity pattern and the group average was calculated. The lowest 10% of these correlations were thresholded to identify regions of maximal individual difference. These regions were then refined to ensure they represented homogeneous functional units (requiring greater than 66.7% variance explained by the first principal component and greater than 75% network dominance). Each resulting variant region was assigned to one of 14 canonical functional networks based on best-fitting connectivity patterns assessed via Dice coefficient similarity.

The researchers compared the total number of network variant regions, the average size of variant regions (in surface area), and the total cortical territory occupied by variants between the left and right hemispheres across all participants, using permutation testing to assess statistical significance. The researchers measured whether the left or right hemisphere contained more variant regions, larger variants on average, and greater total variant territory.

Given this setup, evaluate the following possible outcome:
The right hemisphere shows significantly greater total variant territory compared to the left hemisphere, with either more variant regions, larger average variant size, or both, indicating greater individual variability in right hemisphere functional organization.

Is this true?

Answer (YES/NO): YES